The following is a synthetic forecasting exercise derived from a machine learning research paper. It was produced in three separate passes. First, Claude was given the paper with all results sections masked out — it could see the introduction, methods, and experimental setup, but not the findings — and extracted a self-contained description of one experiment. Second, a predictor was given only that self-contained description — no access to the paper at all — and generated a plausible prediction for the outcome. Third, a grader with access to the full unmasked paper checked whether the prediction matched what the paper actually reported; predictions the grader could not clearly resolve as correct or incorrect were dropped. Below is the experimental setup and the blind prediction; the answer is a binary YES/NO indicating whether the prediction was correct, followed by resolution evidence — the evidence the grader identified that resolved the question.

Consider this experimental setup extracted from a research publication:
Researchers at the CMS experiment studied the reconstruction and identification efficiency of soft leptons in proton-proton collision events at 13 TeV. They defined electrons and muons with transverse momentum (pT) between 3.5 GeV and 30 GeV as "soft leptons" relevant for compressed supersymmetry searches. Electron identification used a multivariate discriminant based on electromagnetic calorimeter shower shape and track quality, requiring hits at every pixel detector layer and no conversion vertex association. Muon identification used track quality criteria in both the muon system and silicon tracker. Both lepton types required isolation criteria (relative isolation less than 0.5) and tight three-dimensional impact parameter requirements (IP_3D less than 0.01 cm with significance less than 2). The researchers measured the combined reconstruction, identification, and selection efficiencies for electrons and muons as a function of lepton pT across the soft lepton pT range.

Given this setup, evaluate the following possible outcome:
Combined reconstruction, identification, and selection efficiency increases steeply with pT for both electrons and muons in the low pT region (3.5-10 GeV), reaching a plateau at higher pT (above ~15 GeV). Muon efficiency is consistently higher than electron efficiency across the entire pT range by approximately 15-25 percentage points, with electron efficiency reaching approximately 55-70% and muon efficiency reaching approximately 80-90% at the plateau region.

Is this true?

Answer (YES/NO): NO